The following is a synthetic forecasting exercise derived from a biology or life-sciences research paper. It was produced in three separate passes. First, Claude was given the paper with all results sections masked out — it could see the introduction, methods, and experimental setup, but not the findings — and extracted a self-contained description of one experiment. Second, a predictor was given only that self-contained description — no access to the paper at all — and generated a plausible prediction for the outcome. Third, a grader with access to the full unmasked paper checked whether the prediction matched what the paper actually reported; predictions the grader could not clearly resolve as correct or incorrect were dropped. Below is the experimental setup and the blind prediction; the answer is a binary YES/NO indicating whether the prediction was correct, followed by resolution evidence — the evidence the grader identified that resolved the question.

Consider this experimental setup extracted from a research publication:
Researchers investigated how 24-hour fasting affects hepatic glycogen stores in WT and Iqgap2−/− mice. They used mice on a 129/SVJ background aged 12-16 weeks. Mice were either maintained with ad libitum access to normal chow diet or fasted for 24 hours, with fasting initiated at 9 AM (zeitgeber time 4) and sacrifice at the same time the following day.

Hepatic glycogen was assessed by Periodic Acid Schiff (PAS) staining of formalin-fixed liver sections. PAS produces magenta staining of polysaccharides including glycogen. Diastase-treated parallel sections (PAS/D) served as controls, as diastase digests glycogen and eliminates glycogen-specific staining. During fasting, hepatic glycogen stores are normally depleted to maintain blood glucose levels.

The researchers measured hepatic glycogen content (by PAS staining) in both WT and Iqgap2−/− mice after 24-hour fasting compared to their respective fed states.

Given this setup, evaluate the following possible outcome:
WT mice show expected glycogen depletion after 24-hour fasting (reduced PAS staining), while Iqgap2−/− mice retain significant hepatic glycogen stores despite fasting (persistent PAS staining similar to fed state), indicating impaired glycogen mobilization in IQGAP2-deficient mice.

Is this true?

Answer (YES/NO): NO